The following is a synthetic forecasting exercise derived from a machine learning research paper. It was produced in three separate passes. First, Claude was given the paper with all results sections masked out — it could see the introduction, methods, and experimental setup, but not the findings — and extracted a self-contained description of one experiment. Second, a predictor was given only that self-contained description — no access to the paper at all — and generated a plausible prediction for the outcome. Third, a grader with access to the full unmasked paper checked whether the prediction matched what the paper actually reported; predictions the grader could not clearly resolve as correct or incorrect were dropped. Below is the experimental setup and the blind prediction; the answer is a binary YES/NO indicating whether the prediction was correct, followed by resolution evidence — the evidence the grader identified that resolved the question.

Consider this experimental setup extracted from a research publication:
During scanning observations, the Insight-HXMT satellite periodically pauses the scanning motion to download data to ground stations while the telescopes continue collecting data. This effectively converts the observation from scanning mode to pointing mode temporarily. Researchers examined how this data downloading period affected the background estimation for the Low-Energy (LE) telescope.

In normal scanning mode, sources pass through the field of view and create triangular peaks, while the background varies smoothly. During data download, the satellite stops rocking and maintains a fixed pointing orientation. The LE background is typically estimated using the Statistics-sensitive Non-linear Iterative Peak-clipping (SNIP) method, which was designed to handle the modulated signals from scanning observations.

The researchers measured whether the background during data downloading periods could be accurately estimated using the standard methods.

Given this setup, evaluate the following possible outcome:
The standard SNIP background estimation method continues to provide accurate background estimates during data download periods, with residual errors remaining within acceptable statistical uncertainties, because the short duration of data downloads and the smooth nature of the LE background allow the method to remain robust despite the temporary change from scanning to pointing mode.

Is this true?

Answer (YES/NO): NO